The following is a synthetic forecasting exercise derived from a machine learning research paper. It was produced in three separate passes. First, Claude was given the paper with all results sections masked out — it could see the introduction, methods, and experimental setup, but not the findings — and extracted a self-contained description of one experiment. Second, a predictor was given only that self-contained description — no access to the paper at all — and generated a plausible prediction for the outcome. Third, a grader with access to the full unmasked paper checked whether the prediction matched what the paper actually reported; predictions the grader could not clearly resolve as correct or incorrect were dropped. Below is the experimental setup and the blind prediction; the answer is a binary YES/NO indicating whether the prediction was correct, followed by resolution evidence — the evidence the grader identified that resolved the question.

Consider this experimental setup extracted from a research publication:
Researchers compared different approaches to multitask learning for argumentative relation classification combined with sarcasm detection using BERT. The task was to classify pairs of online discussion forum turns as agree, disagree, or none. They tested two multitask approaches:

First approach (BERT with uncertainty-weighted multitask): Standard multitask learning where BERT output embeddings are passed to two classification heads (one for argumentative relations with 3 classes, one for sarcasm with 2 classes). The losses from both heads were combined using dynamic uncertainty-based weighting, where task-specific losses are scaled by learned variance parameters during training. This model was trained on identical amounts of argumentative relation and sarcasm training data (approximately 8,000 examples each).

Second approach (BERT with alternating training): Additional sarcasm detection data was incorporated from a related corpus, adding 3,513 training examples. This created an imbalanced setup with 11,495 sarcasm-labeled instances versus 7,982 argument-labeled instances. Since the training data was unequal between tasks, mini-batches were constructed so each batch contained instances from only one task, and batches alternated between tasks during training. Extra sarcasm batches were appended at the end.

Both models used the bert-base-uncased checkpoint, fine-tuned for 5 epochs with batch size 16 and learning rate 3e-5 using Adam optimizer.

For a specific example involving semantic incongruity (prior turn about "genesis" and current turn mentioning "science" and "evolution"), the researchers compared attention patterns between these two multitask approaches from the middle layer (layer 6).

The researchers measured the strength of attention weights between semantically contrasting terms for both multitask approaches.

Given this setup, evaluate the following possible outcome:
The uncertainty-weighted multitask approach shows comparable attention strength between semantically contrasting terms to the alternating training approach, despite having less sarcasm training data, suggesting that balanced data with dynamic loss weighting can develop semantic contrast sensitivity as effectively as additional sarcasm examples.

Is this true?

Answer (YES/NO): NO